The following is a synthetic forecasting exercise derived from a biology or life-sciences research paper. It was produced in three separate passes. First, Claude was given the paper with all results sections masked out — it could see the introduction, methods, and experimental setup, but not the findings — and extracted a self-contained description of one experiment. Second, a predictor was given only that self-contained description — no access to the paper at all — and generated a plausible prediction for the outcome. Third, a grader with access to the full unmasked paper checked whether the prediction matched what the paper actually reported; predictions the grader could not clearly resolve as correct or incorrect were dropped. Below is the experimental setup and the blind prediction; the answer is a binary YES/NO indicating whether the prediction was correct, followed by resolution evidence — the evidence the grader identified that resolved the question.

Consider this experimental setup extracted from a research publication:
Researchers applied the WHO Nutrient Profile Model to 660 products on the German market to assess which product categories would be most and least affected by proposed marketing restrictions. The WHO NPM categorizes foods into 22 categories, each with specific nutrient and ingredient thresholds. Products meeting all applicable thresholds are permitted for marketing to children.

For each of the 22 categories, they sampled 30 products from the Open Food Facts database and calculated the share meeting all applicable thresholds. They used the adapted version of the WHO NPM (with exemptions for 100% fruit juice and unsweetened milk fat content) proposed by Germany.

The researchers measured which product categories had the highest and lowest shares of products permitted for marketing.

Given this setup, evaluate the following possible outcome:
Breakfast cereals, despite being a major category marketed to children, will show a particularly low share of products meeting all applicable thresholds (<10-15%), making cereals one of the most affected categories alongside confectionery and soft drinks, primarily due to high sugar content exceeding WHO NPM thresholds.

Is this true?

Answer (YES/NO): NO